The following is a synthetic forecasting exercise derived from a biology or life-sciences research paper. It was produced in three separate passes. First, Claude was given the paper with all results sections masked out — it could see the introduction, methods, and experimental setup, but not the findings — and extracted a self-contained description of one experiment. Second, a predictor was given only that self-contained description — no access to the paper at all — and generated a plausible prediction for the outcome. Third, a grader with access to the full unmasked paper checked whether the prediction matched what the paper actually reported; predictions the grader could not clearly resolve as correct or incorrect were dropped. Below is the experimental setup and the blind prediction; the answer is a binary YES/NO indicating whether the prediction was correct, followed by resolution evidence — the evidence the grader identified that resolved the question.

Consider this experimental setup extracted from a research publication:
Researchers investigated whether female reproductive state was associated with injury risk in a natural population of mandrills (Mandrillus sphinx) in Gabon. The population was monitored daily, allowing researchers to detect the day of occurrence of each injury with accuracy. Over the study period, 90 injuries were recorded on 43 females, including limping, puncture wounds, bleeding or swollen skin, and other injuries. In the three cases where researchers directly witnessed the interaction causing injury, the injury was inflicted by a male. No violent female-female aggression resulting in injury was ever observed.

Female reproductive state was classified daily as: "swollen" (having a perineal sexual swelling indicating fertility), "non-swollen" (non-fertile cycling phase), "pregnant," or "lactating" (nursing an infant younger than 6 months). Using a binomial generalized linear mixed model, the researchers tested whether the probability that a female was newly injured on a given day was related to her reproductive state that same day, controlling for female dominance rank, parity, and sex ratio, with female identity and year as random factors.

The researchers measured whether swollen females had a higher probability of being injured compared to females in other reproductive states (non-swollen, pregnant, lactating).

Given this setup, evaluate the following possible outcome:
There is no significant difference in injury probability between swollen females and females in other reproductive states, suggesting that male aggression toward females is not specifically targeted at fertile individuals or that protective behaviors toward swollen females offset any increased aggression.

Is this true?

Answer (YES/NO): NO